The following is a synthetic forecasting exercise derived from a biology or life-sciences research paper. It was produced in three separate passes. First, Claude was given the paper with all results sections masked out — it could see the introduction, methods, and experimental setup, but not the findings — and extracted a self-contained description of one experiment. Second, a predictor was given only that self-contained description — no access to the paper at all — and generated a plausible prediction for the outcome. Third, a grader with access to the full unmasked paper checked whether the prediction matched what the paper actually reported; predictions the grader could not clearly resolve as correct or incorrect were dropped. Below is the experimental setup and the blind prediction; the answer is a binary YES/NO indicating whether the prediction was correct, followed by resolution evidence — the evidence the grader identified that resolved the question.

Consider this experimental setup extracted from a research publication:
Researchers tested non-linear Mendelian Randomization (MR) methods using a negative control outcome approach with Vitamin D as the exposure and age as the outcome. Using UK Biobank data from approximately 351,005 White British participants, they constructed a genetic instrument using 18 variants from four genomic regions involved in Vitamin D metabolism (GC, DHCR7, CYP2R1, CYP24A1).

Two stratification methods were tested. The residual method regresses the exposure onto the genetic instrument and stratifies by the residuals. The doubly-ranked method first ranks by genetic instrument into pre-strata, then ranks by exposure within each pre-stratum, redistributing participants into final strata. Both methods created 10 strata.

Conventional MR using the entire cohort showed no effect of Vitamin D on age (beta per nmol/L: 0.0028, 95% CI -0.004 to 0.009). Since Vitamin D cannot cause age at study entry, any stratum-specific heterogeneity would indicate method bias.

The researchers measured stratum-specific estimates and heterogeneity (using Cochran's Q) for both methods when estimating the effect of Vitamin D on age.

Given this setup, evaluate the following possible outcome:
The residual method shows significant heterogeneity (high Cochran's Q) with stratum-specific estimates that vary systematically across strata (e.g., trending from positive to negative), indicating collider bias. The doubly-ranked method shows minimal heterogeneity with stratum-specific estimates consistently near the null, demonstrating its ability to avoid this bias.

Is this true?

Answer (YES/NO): YES